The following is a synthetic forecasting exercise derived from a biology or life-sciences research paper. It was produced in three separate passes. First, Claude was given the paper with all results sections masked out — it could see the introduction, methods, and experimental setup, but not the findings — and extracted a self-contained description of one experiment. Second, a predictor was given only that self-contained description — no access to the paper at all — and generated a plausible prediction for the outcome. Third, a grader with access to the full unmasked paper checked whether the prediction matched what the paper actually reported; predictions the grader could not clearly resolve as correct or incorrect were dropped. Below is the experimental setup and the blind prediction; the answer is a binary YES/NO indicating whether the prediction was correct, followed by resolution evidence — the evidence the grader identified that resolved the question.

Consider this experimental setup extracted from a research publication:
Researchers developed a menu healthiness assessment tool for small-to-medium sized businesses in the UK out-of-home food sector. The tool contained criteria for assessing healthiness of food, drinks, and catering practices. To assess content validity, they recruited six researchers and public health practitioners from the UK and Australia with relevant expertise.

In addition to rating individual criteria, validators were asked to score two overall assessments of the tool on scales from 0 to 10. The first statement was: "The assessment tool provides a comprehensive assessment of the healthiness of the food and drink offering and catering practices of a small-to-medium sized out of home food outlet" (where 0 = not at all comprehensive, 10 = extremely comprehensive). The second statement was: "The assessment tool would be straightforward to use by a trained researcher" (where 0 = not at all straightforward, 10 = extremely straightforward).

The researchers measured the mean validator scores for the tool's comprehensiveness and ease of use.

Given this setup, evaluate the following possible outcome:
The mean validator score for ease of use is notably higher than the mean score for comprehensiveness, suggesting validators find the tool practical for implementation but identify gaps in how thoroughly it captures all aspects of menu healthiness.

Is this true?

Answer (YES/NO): NO